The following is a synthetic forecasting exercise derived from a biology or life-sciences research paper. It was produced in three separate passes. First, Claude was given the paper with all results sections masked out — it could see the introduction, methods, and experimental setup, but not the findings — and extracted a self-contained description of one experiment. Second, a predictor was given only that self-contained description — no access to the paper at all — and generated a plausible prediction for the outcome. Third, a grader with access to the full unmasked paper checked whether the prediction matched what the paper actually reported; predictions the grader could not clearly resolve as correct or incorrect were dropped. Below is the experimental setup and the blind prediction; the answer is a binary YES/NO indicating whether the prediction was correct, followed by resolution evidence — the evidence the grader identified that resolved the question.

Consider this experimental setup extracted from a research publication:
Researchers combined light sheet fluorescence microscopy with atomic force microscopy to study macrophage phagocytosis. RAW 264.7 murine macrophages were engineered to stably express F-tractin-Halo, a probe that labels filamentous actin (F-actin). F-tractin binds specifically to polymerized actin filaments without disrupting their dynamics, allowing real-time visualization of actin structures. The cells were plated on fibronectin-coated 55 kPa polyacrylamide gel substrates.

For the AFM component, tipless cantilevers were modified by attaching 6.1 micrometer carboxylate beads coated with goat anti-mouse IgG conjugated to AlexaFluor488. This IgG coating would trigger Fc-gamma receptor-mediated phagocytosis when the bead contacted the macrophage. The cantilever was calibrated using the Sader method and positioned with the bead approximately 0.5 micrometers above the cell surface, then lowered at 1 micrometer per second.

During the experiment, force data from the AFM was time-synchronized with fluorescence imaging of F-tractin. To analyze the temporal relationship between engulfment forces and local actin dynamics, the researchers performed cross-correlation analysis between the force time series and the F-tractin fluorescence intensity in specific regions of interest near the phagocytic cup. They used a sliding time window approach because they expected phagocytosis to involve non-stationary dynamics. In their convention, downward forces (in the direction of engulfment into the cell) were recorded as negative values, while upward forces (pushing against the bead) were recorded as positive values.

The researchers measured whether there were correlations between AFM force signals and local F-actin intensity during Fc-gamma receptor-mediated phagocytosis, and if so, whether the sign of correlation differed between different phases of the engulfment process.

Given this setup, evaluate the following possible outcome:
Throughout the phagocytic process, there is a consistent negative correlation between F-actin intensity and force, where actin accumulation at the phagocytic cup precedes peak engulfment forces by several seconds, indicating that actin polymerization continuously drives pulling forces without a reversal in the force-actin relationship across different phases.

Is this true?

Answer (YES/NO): NO